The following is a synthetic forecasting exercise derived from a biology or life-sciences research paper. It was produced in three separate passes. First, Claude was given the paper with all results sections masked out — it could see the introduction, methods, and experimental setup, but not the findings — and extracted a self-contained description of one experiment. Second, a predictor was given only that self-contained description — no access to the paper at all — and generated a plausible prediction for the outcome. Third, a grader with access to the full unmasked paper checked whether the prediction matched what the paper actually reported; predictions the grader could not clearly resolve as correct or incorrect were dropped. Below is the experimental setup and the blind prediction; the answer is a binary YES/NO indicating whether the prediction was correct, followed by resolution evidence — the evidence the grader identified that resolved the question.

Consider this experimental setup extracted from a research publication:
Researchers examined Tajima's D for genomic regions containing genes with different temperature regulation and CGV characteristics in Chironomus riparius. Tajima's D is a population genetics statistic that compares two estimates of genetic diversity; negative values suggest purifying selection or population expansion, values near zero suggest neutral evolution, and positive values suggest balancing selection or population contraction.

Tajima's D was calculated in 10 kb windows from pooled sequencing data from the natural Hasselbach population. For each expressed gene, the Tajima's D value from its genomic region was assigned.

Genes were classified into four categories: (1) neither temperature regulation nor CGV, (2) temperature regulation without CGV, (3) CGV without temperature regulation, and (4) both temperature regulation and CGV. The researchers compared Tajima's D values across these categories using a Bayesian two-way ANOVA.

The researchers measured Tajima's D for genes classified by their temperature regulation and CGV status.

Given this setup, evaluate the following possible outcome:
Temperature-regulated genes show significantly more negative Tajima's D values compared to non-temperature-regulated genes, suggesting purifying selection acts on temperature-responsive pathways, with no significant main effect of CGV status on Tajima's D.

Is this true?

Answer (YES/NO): NO